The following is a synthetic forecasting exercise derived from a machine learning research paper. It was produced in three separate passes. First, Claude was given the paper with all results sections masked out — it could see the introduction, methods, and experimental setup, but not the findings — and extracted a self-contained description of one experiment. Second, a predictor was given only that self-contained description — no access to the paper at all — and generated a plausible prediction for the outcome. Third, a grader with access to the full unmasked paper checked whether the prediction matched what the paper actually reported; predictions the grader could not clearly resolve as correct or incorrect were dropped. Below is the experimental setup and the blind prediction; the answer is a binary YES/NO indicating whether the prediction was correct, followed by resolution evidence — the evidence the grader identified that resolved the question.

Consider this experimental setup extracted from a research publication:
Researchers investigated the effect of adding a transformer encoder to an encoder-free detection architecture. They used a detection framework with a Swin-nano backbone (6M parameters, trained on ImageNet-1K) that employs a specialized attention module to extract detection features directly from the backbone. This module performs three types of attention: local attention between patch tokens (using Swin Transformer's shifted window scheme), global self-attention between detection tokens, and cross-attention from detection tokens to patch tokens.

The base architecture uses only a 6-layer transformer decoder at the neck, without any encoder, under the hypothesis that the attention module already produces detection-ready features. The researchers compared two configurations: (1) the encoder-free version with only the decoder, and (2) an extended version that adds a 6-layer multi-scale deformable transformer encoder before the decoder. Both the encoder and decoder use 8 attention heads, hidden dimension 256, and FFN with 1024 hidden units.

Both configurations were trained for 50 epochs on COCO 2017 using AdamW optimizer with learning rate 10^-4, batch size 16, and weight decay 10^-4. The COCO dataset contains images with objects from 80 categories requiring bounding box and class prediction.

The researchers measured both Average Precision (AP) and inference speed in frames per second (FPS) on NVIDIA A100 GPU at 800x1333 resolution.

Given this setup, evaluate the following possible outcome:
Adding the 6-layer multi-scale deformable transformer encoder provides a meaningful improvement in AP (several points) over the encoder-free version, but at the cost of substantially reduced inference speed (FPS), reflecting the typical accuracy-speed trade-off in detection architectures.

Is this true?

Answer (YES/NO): YES